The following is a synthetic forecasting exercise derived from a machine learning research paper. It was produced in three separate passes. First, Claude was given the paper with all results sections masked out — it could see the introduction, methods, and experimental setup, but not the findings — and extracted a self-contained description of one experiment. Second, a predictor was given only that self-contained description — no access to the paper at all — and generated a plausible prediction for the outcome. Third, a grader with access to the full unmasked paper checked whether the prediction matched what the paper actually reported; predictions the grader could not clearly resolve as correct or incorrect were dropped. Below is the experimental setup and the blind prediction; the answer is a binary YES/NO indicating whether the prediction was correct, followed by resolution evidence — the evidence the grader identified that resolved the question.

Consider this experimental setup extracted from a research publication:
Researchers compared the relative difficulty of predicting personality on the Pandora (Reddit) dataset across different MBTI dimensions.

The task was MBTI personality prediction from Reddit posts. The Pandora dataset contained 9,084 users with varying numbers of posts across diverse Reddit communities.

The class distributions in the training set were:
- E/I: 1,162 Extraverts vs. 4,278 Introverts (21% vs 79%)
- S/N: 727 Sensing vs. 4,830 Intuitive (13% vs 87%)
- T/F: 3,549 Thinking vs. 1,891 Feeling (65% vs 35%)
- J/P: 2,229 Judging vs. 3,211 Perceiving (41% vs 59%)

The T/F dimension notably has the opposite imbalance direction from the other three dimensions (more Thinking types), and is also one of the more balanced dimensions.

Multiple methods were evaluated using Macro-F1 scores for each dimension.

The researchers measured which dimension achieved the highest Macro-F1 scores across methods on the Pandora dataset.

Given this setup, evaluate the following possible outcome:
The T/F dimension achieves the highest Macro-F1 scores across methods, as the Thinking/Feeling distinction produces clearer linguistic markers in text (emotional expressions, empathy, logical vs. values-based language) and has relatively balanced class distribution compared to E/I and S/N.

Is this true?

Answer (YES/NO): YES